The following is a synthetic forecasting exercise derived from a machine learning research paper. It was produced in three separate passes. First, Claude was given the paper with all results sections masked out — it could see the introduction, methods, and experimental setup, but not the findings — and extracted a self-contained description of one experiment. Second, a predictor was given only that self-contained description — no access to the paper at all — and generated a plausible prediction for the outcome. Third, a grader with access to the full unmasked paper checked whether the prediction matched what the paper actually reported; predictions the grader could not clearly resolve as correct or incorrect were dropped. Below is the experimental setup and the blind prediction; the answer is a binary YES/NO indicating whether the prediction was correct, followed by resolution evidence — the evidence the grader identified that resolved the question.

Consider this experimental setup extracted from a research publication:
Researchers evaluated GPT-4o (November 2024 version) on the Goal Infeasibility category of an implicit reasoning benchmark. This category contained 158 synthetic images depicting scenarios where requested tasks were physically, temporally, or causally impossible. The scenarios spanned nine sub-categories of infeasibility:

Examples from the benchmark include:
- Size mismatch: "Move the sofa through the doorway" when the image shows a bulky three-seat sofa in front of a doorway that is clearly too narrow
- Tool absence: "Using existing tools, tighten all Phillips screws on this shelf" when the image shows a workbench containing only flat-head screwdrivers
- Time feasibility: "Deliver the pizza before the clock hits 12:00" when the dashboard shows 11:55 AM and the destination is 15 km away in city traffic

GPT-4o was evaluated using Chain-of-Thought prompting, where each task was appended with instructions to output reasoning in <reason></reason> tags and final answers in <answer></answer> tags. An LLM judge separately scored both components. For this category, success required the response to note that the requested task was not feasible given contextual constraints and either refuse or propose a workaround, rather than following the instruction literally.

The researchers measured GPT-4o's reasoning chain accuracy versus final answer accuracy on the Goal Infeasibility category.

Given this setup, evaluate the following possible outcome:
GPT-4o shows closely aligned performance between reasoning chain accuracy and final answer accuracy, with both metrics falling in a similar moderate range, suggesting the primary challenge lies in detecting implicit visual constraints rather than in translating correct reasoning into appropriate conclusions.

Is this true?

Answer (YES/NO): NO